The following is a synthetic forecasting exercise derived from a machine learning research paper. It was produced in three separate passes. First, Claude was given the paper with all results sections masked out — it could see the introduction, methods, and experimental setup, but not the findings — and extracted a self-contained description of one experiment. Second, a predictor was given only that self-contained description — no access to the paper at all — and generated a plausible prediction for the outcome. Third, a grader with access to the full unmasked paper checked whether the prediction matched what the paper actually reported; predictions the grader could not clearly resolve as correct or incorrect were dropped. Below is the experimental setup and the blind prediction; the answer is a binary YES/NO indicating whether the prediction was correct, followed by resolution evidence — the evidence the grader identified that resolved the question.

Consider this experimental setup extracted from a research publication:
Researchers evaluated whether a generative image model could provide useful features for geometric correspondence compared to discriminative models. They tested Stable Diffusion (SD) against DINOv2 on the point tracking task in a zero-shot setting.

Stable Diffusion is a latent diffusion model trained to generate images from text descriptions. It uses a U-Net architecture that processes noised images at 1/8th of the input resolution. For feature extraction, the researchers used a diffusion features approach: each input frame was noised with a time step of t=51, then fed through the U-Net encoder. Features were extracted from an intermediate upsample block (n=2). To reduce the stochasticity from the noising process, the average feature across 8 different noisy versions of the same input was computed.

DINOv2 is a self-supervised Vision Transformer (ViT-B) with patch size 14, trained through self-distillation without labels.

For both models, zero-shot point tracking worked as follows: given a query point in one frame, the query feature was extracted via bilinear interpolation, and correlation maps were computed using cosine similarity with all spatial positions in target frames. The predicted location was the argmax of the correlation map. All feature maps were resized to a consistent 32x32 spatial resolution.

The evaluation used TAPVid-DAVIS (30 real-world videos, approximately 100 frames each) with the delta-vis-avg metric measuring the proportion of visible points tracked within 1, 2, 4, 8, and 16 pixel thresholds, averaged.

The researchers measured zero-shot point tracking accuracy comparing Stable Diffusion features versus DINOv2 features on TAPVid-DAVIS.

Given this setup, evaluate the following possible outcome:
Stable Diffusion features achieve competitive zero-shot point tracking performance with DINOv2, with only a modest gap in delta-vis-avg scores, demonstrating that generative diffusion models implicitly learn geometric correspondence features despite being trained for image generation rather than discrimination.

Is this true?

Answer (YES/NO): NO